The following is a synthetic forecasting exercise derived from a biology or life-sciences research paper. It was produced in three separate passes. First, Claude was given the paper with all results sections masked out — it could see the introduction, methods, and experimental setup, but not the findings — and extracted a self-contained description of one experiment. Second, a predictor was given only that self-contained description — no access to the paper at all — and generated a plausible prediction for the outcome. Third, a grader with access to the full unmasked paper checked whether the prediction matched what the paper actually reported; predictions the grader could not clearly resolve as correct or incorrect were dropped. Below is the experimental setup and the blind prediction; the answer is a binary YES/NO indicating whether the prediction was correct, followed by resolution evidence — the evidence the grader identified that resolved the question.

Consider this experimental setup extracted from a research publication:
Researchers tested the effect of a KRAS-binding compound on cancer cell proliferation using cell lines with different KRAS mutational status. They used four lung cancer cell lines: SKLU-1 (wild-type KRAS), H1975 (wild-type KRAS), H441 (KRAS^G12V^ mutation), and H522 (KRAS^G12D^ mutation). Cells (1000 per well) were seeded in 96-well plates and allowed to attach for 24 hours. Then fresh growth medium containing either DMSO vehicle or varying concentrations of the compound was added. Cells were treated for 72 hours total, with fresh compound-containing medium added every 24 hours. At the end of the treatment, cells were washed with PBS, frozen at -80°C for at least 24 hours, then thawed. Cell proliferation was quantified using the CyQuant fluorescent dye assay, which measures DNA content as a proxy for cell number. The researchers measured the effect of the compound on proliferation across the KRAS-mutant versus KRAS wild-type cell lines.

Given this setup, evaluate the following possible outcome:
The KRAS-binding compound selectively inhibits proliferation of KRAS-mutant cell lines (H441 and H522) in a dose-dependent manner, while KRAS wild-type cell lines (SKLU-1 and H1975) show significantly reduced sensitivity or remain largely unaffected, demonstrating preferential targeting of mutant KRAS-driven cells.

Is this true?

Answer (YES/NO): NO